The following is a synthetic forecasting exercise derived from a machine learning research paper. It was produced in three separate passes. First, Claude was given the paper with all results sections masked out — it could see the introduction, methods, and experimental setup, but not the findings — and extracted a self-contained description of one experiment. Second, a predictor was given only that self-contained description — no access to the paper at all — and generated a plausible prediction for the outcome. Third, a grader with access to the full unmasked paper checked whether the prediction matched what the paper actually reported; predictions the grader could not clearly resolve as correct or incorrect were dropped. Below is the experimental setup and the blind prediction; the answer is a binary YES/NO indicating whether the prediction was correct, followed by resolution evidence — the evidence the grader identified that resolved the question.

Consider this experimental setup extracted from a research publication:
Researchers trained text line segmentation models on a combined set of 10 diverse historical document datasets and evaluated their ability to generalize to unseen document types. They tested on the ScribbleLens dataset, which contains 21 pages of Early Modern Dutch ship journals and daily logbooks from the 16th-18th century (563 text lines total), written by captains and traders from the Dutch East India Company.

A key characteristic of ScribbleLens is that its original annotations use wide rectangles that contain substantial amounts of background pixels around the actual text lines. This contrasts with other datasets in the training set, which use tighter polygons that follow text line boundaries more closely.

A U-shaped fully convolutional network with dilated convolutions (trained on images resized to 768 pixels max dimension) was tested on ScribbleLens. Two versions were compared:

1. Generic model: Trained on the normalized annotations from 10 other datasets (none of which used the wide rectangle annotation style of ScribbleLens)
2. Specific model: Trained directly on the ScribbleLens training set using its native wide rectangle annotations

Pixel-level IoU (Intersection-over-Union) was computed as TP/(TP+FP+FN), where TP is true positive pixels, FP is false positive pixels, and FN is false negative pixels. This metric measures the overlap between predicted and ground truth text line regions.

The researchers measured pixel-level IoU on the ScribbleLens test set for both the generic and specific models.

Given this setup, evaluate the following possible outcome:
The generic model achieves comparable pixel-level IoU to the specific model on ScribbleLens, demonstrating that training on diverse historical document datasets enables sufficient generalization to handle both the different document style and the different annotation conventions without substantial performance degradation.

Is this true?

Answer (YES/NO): NO